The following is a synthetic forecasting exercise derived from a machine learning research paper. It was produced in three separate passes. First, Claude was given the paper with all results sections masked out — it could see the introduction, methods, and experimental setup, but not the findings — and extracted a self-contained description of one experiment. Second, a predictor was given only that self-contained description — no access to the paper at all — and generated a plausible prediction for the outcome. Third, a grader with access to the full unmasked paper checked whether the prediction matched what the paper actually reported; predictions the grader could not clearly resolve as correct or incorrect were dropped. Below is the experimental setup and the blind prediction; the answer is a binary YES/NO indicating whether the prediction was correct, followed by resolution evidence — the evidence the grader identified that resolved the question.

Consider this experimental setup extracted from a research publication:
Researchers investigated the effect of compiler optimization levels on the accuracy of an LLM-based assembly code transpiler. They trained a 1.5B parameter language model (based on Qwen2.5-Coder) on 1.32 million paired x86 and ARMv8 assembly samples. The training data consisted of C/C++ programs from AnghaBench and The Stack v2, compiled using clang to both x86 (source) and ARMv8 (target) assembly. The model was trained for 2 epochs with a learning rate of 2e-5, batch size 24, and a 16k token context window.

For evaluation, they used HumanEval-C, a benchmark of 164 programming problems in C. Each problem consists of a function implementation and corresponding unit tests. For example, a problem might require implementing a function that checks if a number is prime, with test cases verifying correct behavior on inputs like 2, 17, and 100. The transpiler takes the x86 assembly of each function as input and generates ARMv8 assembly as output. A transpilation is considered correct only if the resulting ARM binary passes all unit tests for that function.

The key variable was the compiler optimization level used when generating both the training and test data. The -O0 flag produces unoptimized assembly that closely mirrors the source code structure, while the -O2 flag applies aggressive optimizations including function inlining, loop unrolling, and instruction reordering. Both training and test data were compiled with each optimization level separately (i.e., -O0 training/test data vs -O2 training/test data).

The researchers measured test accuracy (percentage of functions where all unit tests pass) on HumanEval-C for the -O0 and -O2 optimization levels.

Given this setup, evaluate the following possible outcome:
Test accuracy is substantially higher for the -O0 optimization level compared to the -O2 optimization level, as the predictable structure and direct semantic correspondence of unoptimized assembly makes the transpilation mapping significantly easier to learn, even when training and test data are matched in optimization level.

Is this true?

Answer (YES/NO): YES